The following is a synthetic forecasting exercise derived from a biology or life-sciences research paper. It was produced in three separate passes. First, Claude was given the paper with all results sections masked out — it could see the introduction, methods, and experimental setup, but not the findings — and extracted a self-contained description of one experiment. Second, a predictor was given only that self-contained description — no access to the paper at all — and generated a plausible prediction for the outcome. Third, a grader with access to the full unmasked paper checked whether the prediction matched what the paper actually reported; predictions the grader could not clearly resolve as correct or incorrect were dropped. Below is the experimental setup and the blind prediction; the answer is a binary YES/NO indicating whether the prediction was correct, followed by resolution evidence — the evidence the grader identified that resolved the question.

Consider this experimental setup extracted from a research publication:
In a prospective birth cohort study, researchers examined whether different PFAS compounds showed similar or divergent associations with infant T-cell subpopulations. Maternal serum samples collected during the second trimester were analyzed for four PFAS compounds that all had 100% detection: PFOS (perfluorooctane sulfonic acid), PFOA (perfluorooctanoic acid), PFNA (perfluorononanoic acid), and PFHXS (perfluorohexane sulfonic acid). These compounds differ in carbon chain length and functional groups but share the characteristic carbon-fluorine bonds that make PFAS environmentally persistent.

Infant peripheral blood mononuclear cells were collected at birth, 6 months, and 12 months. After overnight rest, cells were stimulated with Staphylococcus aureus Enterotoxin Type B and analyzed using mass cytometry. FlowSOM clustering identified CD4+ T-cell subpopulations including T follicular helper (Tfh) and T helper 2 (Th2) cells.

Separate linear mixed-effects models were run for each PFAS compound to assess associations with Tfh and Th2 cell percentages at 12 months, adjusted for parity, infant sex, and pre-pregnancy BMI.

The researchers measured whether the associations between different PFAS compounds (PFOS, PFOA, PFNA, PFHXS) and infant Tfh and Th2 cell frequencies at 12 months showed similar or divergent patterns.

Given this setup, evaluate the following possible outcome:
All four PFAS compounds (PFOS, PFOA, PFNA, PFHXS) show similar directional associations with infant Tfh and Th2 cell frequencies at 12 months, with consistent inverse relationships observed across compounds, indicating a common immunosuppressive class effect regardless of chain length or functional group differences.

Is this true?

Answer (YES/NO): NO